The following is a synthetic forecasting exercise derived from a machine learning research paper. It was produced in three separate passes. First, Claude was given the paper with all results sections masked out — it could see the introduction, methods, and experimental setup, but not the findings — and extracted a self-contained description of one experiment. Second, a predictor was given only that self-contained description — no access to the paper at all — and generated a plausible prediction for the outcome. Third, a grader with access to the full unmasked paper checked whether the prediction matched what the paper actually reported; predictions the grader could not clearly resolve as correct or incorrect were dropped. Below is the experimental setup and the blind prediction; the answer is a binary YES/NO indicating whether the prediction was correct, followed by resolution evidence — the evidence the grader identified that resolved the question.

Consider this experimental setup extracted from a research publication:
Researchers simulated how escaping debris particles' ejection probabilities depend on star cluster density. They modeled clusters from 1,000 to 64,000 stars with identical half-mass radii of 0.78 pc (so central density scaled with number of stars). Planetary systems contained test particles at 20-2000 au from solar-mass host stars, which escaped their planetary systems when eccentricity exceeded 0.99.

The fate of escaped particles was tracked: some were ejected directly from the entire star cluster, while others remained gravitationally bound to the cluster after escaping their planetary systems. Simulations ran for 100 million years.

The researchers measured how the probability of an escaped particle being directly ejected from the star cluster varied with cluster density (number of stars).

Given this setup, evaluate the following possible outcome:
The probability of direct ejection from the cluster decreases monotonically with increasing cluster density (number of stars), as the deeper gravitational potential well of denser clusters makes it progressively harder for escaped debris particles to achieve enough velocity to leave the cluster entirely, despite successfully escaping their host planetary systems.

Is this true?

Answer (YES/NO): YES